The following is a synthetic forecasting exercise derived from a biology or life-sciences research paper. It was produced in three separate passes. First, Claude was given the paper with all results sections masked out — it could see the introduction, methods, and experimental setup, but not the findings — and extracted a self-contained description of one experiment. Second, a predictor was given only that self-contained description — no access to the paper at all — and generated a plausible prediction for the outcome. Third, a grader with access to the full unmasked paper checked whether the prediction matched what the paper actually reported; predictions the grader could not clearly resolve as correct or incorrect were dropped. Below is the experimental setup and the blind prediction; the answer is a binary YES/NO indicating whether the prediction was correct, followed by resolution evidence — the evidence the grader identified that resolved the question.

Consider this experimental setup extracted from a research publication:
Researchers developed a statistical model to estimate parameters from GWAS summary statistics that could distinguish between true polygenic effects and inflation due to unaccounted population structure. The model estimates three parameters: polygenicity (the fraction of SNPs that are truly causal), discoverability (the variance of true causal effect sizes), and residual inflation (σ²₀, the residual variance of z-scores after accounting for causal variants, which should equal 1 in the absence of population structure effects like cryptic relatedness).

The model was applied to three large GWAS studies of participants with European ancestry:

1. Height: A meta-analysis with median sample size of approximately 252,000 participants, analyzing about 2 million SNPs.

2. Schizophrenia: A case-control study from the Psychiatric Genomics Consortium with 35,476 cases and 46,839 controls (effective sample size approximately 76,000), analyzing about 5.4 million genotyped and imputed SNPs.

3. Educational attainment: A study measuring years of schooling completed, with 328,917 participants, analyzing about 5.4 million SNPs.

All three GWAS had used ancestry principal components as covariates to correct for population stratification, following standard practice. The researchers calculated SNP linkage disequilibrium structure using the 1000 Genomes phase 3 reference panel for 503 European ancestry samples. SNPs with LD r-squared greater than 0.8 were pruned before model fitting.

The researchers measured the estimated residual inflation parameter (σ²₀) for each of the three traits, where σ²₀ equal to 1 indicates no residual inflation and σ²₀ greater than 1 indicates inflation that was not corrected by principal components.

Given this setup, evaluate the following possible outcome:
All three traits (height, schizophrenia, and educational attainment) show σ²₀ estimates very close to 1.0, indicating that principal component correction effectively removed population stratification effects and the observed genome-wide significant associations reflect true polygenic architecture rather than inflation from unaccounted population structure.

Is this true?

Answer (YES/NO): NO